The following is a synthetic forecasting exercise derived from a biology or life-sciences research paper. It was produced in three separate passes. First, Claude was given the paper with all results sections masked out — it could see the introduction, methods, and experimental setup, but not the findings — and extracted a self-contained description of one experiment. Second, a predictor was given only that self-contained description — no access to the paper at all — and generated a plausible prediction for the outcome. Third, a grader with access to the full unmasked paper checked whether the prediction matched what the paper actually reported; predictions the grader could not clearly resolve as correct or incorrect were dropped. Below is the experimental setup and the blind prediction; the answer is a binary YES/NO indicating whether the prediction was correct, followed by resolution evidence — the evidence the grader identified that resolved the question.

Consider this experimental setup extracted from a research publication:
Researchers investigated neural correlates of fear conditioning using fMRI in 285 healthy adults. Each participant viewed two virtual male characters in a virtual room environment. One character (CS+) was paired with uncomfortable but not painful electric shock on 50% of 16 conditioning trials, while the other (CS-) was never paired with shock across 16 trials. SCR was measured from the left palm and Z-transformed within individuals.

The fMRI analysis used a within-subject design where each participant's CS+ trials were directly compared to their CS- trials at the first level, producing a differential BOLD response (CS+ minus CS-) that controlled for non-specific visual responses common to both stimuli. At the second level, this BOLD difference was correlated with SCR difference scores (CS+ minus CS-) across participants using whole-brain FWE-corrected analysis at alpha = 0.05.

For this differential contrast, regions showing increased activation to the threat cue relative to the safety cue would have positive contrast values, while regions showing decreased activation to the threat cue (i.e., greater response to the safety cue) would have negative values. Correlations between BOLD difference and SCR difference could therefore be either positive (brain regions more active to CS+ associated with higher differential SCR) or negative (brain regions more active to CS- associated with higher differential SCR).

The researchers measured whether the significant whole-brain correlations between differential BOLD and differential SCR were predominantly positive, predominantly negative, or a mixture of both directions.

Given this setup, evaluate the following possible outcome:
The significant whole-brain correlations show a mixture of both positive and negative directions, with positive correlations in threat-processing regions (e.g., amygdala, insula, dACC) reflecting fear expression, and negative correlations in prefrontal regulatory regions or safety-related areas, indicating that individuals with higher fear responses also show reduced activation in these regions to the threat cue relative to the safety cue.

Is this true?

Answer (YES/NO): NO